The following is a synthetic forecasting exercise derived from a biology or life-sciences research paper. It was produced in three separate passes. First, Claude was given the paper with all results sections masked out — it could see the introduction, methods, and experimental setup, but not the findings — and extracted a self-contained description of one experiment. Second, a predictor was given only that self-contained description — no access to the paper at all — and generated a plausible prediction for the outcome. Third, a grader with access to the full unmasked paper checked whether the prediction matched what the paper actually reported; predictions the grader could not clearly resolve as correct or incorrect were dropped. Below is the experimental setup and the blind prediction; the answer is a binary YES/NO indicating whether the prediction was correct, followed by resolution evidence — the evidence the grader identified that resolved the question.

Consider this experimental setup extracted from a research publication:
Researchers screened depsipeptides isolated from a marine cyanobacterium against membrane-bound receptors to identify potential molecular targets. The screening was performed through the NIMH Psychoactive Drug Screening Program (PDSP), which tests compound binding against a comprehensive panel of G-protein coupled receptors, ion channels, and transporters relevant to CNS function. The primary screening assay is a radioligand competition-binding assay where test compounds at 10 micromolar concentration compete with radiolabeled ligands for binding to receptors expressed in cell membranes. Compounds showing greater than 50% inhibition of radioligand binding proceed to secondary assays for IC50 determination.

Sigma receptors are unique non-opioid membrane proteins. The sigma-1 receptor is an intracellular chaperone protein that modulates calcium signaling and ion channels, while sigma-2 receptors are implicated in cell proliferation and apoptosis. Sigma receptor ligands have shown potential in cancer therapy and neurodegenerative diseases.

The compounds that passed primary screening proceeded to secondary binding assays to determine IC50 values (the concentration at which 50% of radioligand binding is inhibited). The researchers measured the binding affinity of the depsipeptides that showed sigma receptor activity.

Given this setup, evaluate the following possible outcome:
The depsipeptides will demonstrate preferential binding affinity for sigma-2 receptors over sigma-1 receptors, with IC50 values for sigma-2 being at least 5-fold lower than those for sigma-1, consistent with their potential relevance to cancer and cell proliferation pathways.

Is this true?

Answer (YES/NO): YES